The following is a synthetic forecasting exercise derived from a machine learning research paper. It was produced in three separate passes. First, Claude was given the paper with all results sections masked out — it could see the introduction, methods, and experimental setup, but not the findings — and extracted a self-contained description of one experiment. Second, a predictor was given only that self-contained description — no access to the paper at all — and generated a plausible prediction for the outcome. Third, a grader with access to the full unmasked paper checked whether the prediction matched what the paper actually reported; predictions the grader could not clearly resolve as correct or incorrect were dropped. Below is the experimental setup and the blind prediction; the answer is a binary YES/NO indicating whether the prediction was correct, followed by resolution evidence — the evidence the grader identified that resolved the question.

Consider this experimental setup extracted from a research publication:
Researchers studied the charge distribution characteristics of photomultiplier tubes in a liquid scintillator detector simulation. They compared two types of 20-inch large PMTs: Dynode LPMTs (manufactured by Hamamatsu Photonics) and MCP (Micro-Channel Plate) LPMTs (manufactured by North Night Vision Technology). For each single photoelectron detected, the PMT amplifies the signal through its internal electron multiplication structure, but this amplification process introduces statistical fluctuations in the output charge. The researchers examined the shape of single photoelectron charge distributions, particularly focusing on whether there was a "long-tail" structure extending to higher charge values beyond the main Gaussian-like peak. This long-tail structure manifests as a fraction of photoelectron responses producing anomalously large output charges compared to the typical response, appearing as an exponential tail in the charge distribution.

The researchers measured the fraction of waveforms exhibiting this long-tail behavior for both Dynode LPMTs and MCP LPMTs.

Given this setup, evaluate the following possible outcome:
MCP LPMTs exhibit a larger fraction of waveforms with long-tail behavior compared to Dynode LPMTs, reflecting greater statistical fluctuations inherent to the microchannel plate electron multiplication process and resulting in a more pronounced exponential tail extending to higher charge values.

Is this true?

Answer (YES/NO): YES